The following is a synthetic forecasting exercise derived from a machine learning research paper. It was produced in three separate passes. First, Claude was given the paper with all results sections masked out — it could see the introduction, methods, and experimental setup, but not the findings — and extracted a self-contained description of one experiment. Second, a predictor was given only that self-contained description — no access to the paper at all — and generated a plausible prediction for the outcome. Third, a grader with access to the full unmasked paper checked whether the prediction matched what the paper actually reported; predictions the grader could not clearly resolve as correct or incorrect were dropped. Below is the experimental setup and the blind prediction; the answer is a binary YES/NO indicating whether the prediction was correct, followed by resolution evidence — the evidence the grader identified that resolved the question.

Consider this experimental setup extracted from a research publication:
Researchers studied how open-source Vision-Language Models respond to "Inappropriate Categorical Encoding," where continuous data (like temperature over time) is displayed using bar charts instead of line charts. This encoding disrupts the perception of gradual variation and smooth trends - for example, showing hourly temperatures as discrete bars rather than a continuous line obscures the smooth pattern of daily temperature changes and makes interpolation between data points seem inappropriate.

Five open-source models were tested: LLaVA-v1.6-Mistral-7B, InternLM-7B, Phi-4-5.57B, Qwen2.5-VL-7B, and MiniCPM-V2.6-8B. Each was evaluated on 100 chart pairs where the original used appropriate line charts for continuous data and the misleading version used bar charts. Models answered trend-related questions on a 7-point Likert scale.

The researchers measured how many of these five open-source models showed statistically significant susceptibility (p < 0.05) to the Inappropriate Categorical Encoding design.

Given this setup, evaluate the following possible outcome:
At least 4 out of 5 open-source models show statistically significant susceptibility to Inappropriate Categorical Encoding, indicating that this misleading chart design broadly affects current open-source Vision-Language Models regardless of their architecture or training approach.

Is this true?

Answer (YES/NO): NO